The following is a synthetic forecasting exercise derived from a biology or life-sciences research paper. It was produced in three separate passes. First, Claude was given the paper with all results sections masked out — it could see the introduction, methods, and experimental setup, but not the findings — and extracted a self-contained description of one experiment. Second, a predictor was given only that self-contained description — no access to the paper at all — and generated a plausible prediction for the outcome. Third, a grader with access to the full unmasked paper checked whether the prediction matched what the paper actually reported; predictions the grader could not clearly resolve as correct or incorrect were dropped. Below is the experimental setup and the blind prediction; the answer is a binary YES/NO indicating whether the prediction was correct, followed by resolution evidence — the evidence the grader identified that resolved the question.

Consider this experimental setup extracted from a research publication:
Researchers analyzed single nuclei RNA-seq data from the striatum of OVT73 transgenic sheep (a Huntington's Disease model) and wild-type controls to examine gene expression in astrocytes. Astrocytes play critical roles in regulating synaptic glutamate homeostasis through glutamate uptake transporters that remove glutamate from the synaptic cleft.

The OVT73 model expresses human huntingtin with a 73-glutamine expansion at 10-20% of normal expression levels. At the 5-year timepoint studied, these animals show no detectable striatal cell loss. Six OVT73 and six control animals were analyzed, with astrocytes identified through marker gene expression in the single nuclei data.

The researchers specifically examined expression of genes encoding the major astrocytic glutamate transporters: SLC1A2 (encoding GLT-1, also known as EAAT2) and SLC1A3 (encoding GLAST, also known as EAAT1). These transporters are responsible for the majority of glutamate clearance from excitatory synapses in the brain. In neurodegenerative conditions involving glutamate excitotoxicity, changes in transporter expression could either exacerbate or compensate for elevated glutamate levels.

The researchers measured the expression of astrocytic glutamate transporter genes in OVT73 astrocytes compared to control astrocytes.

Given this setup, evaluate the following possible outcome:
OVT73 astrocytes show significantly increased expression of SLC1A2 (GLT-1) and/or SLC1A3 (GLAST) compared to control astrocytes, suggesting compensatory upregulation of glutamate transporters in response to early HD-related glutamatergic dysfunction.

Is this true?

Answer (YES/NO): YES